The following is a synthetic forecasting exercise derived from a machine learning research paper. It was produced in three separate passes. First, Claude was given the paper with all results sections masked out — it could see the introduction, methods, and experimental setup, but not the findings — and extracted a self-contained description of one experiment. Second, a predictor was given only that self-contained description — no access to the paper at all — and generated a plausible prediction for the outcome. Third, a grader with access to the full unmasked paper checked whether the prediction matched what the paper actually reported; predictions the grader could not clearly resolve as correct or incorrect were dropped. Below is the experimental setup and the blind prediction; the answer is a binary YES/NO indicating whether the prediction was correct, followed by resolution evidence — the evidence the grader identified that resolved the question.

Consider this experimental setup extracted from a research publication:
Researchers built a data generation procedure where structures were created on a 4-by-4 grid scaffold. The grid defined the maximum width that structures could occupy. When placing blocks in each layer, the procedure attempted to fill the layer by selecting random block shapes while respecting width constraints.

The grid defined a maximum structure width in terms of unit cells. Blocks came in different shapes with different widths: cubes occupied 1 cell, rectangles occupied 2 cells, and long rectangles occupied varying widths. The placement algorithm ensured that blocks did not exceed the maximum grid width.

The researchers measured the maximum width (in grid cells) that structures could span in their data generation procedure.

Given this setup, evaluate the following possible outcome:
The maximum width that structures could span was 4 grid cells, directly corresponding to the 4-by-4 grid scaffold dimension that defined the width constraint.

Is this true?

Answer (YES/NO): YES